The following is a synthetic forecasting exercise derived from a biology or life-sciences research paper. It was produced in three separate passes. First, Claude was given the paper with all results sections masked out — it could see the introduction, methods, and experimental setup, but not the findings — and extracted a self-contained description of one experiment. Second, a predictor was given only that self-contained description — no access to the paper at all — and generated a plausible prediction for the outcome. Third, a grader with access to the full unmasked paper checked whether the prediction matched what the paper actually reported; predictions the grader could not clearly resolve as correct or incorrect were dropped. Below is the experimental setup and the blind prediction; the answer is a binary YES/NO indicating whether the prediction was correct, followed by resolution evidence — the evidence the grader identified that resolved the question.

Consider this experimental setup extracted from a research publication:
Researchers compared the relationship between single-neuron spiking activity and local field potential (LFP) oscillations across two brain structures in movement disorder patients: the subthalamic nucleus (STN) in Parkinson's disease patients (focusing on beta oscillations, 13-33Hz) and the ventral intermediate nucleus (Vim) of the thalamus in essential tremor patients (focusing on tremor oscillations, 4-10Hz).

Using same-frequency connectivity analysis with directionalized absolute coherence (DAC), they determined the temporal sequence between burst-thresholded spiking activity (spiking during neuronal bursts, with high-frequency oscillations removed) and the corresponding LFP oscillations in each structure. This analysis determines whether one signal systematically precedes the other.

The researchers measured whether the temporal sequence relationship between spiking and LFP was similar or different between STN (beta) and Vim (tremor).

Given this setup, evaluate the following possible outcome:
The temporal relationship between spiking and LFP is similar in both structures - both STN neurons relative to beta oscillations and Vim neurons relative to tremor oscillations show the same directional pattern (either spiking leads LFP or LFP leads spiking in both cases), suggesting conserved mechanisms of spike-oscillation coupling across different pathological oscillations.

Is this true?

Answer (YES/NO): NO